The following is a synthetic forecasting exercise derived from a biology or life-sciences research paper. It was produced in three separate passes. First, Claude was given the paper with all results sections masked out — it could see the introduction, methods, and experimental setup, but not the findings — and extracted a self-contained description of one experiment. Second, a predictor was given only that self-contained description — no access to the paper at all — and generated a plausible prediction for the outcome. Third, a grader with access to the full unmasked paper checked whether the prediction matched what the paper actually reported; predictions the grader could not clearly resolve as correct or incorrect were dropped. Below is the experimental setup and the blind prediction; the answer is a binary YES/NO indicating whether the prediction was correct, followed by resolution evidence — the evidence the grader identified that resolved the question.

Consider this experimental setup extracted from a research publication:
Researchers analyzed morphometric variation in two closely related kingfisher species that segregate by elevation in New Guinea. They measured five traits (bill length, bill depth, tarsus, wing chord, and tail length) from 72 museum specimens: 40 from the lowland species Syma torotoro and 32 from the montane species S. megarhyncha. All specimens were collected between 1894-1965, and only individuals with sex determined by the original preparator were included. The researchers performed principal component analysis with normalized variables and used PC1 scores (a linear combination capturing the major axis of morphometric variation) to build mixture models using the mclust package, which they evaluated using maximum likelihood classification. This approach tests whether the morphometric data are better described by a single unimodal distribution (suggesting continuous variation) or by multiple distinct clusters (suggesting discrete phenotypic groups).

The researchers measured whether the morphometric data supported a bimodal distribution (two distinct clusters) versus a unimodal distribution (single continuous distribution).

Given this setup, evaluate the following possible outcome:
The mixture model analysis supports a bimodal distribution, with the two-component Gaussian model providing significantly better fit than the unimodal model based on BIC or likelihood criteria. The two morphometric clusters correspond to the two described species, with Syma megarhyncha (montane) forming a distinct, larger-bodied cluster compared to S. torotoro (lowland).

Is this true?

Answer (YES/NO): YES